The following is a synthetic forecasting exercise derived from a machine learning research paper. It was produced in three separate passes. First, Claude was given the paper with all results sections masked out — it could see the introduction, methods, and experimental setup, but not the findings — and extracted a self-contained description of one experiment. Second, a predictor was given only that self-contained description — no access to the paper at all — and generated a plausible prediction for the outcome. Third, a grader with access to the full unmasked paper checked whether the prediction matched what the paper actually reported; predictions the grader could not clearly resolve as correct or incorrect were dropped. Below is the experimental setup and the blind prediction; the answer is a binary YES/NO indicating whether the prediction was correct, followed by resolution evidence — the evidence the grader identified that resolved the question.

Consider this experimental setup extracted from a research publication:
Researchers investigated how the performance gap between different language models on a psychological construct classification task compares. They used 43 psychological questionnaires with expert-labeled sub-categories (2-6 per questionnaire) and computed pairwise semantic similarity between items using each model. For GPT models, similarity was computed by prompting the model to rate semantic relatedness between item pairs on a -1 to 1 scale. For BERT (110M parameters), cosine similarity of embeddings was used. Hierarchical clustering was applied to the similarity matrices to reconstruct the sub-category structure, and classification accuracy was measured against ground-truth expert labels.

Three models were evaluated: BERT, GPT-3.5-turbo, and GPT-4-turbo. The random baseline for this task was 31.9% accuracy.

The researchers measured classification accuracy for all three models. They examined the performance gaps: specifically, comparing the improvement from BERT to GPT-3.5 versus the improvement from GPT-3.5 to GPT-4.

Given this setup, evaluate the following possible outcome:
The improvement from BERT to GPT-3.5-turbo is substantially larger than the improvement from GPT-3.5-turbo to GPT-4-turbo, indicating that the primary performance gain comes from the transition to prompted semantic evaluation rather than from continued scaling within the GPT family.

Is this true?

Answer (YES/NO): NO